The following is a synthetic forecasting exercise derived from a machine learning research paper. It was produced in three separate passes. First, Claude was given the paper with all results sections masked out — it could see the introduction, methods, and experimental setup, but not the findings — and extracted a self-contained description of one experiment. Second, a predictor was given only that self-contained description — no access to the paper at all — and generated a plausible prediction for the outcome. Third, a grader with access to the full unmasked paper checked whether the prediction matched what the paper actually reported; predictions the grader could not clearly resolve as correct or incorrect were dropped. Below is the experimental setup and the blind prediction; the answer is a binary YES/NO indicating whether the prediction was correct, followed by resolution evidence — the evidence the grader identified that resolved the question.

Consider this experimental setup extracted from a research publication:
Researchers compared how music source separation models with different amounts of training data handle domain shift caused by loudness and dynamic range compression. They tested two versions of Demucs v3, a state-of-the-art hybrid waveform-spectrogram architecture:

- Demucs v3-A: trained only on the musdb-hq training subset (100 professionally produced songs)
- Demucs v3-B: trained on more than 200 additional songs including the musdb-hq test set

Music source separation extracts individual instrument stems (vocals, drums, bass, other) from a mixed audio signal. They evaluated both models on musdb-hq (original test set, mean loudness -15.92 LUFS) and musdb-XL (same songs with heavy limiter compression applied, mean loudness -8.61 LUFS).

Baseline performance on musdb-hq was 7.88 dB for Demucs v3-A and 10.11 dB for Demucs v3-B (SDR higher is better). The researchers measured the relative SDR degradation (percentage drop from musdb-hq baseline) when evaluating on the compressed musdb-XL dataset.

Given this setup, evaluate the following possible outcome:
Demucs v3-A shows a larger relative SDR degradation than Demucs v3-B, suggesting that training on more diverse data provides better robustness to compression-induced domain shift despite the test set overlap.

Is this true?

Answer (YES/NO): NO